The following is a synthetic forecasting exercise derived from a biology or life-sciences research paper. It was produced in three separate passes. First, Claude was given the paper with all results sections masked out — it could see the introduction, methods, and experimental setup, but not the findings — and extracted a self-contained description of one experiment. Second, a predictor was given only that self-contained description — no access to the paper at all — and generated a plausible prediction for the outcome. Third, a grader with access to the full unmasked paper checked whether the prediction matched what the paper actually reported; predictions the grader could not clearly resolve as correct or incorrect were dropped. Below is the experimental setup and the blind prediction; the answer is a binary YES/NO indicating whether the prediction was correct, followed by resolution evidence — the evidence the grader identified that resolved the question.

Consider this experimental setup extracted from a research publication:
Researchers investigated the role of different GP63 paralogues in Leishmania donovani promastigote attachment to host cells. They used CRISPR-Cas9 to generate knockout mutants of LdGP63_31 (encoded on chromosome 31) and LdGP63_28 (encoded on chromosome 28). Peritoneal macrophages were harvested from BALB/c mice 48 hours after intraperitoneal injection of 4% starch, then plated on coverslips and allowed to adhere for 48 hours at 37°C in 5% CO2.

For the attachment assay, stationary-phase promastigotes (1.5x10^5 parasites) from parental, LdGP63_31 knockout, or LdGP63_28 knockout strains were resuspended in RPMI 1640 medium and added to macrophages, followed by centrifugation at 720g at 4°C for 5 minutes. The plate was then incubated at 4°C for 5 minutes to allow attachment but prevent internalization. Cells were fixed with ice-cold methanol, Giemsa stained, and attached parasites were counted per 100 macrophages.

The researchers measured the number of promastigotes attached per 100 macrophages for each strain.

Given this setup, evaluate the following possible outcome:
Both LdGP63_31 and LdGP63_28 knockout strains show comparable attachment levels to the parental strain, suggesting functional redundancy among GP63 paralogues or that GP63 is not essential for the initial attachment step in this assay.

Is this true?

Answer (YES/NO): NO